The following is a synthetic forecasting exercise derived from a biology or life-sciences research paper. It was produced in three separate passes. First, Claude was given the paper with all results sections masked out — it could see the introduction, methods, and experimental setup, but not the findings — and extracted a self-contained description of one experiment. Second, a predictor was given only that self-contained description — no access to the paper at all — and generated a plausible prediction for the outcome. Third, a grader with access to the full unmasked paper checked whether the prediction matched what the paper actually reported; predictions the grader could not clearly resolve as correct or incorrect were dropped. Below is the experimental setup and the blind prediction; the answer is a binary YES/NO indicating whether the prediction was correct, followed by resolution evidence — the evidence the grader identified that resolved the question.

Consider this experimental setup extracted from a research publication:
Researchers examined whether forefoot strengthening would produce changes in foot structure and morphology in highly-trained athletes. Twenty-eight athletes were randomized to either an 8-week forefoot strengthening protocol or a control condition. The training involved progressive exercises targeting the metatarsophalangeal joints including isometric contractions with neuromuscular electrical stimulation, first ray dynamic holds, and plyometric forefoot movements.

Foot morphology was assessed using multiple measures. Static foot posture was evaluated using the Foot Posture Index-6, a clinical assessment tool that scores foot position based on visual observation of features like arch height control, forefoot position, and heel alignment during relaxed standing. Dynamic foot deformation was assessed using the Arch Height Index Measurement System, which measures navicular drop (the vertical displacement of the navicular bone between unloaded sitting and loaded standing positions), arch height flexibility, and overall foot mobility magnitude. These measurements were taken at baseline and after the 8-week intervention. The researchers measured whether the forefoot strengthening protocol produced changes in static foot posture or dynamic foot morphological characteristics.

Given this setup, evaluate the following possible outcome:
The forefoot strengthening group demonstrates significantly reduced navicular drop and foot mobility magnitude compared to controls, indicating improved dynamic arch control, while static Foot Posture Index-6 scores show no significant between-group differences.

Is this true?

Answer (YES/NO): NO